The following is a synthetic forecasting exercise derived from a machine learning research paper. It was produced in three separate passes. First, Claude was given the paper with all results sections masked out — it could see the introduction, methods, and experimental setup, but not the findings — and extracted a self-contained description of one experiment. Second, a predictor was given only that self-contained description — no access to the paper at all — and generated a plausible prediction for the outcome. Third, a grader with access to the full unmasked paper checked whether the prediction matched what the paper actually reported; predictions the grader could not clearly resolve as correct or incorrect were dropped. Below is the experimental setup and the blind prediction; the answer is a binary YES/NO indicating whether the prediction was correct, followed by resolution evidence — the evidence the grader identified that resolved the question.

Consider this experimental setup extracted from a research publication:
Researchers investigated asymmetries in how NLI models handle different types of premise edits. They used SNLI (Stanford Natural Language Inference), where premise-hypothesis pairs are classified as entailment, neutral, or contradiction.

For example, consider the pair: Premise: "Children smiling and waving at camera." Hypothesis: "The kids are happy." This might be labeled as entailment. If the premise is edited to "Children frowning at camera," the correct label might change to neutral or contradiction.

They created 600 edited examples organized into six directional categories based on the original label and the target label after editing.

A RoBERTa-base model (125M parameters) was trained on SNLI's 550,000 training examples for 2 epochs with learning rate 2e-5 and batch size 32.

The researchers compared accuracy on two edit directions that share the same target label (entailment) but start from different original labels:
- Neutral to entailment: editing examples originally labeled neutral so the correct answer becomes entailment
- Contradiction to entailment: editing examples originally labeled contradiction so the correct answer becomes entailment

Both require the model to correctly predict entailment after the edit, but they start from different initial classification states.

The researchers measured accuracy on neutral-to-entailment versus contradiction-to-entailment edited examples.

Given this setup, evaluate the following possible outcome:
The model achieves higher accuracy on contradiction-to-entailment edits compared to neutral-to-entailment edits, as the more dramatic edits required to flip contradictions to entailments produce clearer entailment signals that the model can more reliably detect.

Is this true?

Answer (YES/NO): YES